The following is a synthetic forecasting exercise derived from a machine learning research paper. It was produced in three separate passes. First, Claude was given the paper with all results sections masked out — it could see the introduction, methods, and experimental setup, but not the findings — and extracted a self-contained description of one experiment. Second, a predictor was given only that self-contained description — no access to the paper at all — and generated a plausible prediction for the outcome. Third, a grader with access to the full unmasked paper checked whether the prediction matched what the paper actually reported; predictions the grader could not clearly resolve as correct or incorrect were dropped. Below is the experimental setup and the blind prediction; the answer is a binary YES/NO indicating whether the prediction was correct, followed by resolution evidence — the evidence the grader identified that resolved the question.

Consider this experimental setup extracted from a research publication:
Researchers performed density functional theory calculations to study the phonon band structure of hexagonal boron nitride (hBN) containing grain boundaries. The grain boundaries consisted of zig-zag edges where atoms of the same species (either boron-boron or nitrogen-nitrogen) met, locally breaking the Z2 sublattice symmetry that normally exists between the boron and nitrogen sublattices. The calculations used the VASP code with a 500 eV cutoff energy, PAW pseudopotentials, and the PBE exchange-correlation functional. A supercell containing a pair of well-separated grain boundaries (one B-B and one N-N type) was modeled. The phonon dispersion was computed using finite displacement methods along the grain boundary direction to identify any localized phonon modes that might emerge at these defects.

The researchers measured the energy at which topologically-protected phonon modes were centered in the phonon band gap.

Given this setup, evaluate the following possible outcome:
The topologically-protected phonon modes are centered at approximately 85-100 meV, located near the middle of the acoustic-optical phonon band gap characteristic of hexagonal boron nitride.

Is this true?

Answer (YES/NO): NO